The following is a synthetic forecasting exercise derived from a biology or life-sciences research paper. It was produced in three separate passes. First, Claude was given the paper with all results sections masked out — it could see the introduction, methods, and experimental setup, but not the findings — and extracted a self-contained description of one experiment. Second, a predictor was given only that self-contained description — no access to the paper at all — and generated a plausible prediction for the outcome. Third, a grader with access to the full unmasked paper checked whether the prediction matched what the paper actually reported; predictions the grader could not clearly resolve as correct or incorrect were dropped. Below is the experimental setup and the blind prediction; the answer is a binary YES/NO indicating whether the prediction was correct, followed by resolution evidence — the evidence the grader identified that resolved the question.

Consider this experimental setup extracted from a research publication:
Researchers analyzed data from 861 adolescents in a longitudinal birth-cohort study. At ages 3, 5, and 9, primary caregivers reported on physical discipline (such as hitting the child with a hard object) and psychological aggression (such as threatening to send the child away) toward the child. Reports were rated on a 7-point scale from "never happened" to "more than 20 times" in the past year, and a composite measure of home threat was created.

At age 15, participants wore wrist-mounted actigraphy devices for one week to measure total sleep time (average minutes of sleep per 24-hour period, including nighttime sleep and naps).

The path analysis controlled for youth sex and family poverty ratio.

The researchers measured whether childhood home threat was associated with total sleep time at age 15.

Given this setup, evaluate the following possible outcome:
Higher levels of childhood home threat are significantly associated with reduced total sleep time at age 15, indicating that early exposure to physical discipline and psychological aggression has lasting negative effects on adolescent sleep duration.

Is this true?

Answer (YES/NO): YES